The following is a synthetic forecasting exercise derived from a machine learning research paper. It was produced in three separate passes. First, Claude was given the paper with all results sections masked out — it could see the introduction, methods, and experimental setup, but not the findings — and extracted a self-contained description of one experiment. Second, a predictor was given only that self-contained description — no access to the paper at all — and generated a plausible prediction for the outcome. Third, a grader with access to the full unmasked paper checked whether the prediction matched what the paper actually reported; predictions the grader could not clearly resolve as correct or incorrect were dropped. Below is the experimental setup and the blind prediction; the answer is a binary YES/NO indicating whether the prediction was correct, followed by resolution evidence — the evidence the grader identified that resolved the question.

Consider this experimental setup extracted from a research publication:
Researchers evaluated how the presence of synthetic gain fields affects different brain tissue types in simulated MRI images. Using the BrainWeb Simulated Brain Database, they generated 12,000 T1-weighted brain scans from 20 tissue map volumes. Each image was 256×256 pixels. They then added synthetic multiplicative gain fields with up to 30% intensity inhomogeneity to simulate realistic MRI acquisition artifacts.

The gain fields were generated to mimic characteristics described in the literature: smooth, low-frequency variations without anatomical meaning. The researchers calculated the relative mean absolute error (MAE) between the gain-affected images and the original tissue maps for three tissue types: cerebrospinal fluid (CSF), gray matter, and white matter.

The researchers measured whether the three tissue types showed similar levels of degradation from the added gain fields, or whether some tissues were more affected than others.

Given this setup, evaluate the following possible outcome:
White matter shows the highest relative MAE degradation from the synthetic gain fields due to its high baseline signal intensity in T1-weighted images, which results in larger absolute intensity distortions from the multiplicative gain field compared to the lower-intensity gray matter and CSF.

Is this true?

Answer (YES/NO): YES